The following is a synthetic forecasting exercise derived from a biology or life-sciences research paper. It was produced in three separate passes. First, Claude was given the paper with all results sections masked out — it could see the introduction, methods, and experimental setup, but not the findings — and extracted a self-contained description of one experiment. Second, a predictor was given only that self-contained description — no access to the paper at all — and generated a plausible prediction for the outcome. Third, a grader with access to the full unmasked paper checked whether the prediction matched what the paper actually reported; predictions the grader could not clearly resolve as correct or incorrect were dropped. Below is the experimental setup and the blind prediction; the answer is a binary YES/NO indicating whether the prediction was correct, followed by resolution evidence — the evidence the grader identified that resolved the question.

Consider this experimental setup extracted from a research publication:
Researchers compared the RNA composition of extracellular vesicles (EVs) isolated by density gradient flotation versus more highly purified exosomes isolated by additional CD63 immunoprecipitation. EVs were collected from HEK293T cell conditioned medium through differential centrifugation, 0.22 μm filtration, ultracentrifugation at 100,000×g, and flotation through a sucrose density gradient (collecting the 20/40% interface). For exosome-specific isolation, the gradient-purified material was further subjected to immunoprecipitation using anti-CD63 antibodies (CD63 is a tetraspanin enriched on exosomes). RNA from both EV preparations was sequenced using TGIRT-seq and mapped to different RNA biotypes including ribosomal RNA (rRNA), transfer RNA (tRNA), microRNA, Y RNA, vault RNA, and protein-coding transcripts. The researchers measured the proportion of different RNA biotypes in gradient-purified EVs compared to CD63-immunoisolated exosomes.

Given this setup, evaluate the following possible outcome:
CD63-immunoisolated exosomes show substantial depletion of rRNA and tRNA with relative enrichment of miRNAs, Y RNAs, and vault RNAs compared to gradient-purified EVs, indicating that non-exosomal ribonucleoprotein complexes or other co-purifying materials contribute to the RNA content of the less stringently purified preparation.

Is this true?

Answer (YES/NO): NO